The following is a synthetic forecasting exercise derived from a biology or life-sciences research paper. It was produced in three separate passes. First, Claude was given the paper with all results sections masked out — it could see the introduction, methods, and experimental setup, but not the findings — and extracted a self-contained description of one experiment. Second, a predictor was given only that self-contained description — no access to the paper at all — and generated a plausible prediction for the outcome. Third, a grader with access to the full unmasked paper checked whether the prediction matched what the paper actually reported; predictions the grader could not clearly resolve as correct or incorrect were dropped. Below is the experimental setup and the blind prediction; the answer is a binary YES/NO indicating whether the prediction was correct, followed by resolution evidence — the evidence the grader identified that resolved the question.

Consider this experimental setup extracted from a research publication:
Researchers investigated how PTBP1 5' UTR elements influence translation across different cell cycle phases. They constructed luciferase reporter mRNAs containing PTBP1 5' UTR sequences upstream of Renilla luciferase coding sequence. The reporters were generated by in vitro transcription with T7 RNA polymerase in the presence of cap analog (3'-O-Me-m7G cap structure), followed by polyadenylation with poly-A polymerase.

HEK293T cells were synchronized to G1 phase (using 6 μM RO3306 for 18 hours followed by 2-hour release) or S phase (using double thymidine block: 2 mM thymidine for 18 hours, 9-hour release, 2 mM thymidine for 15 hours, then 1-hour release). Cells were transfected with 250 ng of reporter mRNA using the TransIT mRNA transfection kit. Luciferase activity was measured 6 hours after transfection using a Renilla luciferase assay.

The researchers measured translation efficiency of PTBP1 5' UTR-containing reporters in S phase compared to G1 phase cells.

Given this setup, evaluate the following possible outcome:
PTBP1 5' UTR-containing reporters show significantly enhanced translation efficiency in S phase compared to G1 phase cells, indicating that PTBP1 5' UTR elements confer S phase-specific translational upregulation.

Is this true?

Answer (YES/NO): NO